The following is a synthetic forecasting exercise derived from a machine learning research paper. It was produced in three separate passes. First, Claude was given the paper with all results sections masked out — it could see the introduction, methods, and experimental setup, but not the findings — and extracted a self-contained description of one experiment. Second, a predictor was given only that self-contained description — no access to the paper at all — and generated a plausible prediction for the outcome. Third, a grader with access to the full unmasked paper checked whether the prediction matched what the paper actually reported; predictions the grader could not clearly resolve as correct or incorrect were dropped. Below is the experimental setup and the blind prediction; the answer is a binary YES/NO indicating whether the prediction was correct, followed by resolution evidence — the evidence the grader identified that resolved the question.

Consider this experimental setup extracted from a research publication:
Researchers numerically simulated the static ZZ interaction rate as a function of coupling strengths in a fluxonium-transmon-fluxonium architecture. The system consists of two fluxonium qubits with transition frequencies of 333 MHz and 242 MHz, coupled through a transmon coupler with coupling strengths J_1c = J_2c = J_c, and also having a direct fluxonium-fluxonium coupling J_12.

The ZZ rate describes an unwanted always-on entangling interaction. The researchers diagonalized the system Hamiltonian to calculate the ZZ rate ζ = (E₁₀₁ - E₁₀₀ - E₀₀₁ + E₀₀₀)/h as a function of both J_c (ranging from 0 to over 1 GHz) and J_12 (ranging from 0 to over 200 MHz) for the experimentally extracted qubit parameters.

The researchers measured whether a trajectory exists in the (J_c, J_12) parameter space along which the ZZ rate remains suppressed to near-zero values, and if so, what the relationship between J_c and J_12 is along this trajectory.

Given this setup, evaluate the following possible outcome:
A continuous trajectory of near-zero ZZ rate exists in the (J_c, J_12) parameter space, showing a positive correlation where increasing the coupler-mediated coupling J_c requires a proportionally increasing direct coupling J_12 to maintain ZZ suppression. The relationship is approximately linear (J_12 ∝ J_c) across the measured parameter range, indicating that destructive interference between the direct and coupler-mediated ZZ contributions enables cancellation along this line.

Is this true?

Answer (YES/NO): NO